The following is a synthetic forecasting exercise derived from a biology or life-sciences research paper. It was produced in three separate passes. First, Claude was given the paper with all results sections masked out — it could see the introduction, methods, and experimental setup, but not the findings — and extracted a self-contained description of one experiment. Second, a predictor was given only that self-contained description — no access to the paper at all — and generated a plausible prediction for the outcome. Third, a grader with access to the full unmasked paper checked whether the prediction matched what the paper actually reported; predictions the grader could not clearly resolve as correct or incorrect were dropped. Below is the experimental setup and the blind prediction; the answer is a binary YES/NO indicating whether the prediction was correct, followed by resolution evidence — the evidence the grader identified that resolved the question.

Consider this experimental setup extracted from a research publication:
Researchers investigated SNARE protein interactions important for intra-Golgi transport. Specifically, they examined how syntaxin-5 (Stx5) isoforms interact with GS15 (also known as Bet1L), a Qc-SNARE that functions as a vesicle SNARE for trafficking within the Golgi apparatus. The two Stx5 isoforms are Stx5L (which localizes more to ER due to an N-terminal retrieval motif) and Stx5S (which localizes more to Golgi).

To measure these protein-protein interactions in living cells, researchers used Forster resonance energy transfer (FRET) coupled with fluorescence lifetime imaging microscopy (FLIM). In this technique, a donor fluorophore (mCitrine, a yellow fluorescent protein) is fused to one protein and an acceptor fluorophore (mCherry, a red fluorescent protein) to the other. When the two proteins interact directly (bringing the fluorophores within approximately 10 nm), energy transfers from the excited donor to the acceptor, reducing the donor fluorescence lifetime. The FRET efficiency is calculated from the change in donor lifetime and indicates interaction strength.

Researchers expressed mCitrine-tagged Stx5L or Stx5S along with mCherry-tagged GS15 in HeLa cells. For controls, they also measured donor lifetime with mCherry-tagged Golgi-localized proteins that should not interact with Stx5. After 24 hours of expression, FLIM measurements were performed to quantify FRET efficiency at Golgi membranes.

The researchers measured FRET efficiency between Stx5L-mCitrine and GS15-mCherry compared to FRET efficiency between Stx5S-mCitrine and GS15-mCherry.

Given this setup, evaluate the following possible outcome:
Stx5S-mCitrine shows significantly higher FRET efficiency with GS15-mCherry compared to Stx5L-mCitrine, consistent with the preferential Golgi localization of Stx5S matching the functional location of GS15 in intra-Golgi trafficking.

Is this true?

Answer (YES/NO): YES